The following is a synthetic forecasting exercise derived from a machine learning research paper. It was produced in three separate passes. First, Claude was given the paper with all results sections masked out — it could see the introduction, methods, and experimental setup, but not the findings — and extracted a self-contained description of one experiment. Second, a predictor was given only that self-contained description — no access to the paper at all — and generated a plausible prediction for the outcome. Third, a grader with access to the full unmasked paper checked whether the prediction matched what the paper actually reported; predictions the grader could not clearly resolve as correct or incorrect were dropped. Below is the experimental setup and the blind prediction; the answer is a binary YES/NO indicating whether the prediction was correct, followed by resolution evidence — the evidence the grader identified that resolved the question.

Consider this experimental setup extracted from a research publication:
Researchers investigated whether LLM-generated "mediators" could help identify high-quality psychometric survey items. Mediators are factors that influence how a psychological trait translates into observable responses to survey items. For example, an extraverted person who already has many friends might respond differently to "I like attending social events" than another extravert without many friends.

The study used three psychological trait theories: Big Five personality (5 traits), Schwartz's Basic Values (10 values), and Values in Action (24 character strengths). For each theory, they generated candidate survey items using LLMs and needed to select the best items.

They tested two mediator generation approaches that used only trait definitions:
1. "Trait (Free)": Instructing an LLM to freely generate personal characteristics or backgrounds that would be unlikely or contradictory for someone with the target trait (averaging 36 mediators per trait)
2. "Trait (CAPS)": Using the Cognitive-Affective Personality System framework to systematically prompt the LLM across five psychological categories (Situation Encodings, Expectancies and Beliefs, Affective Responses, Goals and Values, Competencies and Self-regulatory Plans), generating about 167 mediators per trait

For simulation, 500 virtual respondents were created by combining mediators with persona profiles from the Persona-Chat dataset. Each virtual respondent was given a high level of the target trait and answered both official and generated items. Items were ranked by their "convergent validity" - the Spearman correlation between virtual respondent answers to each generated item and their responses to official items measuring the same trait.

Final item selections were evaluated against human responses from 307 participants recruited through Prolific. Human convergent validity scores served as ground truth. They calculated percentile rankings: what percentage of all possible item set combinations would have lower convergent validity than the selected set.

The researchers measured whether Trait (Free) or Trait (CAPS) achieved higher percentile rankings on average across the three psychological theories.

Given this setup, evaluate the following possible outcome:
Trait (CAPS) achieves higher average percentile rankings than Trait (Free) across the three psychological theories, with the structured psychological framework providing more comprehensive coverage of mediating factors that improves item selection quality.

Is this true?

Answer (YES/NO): NO